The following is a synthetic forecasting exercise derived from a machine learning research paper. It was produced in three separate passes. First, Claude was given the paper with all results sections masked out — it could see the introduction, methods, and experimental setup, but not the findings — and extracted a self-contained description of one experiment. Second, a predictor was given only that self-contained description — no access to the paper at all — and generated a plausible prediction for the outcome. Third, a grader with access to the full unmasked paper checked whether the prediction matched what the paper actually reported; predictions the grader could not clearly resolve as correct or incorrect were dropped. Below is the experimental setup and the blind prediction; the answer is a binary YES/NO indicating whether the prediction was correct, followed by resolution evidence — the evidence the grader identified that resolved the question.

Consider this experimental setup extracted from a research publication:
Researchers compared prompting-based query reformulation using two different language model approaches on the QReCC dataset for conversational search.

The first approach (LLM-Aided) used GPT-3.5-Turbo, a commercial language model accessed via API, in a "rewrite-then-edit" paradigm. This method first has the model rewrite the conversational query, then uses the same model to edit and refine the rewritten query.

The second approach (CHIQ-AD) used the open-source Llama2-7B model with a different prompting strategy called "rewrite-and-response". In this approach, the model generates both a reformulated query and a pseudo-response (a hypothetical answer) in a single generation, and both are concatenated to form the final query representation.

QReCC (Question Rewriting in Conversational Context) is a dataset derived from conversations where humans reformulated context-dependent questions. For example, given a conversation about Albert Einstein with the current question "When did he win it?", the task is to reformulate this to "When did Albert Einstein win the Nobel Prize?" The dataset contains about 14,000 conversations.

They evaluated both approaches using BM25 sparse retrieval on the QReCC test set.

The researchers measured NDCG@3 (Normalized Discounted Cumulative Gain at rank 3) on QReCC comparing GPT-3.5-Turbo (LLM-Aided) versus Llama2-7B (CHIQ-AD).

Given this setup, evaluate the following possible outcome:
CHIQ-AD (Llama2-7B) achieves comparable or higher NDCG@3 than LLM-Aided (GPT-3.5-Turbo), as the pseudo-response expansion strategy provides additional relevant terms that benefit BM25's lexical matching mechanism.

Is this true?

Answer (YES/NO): YES